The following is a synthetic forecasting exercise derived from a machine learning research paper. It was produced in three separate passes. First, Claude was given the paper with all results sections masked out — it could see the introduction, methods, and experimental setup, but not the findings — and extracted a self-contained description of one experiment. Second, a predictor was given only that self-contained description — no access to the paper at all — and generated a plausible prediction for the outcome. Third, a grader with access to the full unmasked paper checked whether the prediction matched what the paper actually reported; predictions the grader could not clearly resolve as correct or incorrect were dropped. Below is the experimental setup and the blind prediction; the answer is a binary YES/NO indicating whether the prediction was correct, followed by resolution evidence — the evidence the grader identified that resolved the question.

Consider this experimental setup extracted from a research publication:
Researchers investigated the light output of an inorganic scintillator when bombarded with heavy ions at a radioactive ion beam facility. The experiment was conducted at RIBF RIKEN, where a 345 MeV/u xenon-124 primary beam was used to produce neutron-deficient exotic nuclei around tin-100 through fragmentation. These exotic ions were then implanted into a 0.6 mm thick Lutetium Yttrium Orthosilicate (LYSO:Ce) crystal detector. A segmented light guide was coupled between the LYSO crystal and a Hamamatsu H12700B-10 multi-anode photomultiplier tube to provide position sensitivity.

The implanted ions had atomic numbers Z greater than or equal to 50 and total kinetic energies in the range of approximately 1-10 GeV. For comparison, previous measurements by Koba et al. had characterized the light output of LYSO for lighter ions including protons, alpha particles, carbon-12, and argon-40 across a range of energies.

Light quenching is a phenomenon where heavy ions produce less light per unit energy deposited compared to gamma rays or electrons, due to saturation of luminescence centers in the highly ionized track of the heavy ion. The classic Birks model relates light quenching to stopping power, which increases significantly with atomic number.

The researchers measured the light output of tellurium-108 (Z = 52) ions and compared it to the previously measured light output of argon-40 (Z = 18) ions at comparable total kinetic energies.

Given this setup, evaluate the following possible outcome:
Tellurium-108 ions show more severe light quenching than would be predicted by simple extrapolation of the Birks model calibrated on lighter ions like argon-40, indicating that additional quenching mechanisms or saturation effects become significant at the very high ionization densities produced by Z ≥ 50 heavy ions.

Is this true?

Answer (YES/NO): NO